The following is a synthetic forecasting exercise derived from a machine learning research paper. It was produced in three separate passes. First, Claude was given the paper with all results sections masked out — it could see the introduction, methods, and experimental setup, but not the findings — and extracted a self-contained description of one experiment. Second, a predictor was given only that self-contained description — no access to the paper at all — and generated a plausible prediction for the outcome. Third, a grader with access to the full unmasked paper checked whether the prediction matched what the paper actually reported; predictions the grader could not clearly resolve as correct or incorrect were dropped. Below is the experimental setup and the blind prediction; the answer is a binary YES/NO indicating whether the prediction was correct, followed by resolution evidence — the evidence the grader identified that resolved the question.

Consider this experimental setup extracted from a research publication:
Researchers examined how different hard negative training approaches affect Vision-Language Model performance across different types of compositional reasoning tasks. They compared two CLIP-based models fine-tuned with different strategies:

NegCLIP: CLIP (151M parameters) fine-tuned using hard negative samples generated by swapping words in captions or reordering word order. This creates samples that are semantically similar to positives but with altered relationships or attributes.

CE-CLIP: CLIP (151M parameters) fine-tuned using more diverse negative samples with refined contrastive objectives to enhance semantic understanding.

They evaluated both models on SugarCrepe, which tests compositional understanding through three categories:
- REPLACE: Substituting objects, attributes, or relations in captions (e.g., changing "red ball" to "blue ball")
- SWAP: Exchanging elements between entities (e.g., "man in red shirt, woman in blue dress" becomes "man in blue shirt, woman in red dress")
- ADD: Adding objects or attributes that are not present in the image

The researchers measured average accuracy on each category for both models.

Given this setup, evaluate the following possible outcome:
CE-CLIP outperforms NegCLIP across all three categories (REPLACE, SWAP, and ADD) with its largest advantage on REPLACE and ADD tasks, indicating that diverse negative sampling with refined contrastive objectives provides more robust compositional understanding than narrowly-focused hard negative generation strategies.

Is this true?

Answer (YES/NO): NO